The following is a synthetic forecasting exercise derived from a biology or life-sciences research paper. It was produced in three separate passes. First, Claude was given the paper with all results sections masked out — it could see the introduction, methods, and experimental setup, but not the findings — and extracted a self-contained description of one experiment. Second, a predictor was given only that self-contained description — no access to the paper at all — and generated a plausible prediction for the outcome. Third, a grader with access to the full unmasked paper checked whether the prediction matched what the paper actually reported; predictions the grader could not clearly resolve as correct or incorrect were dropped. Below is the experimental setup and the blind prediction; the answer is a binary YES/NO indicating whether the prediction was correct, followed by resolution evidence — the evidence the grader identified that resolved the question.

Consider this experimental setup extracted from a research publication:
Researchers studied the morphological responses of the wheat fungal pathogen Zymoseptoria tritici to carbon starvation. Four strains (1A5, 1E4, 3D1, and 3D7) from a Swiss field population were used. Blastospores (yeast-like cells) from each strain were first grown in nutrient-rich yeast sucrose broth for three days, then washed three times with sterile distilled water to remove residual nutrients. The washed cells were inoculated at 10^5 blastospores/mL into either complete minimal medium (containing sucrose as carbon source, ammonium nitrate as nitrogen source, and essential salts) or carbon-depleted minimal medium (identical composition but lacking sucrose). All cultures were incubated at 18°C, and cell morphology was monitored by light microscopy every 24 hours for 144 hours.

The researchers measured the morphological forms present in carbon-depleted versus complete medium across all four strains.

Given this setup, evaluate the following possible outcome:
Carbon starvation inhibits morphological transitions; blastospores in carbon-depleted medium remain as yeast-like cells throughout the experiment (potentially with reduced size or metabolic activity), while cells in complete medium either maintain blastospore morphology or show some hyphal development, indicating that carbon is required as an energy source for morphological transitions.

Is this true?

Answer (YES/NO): NO